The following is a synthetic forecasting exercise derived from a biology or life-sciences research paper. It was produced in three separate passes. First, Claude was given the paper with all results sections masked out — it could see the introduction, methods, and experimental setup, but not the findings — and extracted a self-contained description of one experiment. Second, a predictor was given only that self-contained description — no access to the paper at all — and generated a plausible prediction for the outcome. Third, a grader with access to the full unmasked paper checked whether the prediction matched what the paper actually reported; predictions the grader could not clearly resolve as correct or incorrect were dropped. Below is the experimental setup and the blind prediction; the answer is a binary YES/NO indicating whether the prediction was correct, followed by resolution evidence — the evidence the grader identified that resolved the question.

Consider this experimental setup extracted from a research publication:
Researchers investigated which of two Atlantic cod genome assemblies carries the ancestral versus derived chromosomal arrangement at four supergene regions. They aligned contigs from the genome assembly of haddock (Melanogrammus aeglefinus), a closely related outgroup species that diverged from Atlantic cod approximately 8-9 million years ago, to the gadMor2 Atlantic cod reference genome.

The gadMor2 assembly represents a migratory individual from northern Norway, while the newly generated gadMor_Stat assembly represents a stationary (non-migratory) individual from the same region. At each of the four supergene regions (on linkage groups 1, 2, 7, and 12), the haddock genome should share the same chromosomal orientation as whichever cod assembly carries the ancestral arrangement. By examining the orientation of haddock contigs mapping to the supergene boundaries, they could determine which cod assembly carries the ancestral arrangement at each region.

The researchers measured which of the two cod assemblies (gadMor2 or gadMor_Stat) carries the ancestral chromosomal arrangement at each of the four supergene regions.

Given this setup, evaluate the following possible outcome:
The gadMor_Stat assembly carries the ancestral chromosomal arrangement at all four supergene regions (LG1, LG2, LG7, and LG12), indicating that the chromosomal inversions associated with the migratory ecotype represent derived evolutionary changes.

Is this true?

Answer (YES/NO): NO